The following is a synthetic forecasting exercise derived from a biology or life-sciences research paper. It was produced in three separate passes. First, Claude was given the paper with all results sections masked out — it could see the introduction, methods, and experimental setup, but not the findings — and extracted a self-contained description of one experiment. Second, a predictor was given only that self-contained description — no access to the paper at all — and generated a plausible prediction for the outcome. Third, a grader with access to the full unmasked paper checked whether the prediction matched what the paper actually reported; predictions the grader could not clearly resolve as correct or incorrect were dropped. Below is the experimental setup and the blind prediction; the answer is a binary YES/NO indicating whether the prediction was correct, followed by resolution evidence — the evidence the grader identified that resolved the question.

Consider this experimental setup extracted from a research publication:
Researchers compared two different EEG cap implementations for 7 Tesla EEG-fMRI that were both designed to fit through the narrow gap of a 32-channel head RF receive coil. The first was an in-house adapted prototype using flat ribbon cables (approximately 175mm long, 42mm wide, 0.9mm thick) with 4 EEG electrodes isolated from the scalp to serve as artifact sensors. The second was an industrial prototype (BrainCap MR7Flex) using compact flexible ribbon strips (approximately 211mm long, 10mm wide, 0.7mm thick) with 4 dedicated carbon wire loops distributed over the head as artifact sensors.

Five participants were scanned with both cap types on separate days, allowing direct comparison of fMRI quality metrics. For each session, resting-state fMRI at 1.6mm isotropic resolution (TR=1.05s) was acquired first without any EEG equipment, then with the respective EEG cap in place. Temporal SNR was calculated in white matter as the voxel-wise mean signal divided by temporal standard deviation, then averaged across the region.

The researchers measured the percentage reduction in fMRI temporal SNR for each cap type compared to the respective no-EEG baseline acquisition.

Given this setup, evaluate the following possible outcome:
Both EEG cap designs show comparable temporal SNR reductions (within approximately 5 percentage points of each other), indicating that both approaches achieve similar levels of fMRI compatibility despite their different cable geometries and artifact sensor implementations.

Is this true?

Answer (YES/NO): NO